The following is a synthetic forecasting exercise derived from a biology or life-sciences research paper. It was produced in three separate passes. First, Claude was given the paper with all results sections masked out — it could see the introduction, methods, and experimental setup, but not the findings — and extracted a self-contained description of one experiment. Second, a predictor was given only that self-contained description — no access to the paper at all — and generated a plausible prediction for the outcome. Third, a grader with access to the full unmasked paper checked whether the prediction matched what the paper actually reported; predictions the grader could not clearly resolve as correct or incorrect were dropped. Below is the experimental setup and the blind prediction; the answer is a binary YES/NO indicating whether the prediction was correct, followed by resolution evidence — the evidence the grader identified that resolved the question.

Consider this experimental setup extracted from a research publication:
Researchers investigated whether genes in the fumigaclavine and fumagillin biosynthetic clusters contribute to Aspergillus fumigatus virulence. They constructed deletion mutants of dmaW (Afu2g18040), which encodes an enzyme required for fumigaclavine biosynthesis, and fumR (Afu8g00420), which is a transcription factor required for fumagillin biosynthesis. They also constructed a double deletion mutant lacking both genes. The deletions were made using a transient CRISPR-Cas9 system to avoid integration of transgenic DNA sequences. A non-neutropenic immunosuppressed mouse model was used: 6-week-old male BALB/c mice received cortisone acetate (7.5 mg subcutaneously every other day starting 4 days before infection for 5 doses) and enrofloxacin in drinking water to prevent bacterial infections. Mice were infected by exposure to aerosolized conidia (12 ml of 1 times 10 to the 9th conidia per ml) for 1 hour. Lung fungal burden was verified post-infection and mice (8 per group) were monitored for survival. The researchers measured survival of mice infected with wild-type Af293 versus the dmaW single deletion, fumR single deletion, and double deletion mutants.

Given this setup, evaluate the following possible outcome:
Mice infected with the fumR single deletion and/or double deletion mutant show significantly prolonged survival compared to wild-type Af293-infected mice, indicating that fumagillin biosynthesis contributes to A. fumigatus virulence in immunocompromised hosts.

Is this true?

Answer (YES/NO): NO